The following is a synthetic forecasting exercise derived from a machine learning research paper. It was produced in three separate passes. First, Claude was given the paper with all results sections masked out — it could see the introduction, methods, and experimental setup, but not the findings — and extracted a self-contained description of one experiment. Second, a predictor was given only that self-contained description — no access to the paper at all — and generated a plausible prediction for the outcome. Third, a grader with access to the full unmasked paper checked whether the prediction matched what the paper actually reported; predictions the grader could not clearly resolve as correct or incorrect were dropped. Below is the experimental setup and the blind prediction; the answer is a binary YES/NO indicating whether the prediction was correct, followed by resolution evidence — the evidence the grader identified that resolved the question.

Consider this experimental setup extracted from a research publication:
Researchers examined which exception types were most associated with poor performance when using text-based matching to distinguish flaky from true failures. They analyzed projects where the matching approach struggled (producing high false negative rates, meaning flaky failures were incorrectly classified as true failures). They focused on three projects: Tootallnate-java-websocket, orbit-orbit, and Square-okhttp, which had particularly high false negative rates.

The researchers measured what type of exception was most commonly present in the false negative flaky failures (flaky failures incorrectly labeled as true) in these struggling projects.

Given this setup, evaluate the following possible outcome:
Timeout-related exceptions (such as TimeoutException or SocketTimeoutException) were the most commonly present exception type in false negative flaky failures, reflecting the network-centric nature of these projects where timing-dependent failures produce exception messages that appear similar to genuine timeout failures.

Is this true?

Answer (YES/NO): NO